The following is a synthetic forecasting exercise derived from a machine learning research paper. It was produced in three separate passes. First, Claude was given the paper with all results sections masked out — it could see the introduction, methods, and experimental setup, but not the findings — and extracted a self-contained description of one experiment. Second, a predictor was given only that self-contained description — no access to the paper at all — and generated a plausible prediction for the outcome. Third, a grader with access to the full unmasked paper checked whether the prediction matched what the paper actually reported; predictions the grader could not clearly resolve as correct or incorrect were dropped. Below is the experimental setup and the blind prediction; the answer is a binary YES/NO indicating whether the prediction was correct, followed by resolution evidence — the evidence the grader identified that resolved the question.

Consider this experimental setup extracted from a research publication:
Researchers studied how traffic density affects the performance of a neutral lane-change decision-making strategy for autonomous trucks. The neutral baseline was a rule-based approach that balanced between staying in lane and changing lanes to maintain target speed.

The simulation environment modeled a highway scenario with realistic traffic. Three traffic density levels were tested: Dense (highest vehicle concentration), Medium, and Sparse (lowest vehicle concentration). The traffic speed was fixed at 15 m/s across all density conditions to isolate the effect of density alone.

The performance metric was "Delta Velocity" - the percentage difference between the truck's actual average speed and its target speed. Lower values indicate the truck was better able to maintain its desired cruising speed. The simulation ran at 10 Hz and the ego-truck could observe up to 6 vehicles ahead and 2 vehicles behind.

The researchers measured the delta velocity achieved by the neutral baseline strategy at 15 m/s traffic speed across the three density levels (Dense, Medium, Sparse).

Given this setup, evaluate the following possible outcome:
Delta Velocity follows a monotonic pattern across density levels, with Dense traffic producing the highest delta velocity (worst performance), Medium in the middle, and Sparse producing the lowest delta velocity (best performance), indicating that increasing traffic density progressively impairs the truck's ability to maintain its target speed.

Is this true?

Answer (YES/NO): YES